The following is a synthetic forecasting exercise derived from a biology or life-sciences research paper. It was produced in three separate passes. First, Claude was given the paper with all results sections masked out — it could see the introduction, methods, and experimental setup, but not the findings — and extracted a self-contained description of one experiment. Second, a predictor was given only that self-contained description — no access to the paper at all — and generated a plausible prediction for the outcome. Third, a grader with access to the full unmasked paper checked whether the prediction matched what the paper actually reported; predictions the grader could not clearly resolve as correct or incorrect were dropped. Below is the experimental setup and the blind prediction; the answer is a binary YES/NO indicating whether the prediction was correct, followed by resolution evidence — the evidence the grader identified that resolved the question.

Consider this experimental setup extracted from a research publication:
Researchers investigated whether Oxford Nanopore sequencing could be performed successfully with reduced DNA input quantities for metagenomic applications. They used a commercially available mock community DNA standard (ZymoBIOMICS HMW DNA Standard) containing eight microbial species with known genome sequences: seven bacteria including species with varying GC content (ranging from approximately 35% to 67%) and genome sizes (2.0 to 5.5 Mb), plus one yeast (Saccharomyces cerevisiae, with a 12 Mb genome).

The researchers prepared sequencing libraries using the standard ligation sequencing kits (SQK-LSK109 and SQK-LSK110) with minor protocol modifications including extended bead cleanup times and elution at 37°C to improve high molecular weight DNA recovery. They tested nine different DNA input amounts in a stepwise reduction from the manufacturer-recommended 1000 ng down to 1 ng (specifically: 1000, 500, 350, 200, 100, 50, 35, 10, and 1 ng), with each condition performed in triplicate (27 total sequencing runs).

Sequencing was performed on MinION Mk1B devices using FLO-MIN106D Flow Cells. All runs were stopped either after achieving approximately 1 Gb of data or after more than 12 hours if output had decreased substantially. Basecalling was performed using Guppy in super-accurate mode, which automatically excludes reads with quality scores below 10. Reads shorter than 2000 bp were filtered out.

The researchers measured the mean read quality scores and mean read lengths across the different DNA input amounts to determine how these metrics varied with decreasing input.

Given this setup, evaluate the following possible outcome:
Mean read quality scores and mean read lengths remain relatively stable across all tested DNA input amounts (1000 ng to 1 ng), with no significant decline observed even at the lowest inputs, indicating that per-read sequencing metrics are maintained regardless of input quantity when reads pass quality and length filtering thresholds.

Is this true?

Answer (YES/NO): NO